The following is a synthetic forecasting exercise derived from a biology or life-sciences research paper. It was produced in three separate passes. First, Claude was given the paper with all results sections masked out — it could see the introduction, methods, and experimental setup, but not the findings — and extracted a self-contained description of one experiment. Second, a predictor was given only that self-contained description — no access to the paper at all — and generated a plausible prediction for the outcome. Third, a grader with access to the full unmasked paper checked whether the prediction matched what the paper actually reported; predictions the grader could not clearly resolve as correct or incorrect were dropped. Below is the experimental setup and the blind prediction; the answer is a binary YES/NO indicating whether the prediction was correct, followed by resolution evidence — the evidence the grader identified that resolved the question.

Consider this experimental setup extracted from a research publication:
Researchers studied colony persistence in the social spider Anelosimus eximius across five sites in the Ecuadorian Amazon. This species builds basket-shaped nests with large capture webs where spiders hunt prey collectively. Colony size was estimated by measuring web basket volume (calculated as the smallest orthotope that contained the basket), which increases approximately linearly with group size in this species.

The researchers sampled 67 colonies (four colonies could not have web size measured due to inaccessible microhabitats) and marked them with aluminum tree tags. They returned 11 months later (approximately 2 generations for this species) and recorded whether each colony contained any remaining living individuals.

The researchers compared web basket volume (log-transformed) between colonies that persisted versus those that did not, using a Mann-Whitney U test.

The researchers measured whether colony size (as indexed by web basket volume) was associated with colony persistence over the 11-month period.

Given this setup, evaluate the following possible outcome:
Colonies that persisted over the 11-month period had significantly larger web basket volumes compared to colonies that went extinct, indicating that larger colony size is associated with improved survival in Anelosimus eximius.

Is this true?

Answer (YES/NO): NO